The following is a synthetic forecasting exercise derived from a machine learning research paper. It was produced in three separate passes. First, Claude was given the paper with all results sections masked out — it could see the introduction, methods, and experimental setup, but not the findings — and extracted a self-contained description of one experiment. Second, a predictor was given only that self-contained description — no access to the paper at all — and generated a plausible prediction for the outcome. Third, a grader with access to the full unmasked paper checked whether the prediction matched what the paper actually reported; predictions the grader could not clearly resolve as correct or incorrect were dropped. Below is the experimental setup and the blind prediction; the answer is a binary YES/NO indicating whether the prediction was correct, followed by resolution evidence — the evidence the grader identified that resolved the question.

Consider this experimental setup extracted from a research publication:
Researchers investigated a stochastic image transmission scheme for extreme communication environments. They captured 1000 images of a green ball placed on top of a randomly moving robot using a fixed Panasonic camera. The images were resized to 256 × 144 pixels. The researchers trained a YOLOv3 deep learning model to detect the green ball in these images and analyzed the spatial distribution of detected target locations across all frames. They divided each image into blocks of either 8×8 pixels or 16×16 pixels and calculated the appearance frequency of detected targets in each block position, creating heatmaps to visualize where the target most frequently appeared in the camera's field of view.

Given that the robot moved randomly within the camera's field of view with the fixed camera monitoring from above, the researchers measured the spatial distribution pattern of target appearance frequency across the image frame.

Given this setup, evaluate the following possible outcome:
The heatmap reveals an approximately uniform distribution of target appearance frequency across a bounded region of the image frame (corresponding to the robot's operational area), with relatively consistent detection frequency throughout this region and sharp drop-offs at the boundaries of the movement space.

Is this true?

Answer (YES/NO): NO